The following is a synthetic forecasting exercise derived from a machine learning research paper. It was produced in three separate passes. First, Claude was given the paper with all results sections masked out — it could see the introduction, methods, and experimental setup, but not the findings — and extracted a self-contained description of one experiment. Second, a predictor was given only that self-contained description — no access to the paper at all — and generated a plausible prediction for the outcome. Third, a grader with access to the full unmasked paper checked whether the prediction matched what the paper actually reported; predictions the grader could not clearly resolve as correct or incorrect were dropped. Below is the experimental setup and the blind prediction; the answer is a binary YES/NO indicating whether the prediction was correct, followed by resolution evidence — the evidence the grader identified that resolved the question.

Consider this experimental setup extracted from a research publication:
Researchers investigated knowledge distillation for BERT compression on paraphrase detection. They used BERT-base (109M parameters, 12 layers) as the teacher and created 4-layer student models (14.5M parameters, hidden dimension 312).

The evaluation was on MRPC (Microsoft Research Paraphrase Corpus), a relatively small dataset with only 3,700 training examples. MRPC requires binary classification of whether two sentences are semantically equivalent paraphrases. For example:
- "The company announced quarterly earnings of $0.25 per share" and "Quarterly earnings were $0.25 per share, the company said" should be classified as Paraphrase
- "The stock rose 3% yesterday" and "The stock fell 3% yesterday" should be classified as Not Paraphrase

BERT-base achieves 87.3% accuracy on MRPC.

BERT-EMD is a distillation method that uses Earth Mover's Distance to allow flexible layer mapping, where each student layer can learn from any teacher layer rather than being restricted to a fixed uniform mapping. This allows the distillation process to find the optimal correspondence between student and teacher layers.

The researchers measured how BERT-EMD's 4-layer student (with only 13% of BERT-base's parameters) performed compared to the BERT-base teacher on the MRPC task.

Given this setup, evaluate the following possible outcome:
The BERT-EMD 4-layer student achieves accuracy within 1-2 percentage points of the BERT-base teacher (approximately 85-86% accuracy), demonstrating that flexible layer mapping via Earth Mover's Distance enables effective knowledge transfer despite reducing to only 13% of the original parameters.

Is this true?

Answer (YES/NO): NO